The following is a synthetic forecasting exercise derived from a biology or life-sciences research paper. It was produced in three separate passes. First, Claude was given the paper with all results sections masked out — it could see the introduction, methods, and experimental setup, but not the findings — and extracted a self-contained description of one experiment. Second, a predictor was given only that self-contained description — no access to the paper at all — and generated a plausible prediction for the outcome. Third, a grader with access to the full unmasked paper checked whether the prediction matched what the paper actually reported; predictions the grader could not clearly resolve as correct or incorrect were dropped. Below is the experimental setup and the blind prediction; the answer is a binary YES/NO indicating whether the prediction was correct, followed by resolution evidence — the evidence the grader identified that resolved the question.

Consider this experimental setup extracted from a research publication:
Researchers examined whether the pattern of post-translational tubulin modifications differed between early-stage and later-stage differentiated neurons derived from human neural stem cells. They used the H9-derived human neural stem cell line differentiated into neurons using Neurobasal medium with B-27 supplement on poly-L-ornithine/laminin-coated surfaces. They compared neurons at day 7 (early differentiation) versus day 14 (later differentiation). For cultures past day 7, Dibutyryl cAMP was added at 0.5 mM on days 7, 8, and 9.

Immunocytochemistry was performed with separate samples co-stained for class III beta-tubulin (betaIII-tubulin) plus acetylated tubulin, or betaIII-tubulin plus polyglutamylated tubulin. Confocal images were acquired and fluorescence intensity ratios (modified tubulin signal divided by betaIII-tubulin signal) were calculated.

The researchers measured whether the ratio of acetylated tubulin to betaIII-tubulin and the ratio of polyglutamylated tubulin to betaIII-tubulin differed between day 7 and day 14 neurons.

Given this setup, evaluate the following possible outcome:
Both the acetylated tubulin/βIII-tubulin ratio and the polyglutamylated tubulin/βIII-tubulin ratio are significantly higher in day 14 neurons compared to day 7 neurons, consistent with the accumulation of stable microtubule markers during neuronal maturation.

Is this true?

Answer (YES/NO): NO